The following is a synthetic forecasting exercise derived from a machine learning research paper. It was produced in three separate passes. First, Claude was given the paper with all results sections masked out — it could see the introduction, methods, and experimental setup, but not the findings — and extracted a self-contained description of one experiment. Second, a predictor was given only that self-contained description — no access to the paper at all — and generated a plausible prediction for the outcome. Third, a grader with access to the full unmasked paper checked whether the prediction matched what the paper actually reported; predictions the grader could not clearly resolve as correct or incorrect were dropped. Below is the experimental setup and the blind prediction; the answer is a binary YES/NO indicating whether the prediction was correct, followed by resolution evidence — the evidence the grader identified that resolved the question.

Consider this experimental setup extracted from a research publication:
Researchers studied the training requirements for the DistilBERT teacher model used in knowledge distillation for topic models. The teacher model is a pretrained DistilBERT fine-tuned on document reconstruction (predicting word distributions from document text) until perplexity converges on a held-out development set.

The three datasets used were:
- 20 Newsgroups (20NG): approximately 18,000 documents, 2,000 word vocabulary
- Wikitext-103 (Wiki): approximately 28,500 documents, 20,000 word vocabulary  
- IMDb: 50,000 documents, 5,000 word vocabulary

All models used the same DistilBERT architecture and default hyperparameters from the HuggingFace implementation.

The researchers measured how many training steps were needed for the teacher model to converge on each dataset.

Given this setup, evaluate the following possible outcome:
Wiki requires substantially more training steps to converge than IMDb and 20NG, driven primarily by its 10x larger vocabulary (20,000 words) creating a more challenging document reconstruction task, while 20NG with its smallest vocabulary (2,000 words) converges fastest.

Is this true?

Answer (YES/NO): NO